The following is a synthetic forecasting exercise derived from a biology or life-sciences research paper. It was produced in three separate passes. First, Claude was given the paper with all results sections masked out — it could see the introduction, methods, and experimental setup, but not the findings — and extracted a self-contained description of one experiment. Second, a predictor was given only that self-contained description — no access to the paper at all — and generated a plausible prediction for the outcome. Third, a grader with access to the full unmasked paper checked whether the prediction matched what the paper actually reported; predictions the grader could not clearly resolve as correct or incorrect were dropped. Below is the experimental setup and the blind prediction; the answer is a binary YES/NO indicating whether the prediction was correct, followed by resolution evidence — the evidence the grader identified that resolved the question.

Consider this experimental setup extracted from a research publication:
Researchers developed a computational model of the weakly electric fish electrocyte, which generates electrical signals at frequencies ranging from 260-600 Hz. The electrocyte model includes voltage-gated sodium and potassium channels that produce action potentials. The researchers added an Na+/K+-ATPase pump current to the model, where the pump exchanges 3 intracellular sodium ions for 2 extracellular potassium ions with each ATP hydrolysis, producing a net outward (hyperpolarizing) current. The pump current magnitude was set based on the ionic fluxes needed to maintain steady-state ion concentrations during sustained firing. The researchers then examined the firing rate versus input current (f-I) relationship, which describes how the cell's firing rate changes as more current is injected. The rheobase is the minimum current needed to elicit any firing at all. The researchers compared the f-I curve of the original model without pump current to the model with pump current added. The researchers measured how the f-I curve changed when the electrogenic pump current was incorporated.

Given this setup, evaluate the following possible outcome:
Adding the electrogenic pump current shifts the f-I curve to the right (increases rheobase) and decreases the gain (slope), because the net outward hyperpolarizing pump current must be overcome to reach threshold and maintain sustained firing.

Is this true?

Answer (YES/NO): NO